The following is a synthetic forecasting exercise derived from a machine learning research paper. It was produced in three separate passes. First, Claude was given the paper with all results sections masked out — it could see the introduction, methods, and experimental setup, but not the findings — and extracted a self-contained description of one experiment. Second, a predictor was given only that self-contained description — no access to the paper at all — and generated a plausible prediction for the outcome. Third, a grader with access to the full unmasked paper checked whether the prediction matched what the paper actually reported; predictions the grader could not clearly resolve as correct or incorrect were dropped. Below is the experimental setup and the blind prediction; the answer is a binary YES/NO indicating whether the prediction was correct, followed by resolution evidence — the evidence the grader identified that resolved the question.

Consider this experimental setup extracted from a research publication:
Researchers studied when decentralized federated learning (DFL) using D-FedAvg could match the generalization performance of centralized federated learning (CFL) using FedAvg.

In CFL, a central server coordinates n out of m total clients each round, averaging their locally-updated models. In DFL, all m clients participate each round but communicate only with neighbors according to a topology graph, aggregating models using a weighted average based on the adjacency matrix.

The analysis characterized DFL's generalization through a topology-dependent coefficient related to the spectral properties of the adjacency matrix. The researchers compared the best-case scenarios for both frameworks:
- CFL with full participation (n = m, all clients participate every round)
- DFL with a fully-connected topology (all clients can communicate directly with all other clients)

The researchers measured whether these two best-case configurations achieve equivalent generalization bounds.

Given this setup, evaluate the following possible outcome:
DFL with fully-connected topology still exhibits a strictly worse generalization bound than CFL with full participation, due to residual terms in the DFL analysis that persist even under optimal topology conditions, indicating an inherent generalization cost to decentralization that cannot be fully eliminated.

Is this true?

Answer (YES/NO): NO